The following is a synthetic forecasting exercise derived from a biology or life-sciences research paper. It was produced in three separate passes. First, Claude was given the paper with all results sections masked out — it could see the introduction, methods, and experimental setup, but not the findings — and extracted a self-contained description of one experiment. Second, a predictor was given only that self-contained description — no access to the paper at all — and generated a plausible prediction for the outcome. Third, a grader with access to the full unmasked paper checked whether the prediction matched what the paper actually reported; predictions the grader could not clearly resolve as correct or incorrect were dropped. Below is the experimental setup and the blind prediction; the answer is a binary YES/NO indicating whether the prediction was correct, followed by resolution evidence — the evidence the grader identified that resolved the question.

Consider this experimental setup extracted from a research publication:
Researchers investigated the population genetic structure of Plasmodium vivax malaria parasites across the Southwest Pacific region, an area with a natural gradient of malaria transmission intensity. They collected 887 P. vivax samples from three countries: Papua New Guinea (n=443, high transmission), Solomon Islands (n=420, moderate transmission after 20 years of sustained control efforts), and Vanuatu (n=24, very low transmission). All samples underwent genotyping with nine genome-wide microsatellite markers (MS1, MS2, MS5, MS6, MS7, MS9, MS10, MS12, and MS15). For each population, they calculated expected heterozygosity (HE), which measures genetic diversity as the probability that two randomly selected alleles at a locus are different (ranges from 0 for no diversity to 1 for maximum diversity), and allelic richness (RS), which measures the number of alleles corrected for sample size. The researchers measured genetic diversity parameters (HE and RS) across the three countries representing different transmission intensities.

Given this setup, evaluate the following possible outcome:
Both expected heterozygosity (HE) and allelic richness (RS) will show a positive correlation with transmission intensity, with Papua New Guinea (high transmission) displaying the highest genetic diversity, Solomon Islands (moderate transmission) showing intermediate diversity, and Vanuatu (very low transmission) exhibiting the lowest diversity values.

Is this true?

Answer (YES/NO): NO